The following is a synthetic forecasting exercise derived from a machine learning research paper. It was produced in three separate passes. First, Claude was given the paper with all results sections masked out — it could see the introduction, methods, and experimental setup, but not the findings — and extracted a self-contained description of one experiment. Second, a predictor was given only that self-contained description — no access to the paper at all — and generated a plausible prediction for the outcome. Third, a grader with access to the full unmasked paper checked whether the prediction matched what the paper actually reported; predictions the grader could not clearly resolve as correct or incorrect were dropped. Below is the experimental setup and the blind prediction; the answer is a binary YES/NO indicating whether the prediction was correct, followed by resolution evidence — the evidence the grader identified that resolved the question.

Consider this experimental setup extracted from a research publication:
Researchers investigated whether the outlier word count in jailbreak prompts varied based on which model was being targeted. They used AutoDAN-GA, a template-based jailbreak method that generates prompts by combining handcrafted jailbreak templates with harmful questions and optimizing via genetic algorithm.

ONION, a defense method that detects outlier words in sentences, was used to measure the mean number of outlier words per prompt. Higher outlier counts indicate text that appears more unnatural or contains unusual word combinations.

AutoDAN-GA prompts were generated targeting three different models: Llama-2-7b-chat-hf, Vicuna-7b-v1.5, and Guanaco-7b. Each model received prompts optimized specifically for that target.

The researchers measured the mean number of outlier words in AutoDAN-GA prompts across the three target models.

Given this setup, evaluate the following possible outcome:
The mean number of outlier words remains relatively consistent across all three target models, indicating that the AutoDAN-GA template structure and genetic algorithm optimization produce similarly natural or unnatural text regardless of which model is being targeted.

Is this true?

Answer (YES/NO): NO